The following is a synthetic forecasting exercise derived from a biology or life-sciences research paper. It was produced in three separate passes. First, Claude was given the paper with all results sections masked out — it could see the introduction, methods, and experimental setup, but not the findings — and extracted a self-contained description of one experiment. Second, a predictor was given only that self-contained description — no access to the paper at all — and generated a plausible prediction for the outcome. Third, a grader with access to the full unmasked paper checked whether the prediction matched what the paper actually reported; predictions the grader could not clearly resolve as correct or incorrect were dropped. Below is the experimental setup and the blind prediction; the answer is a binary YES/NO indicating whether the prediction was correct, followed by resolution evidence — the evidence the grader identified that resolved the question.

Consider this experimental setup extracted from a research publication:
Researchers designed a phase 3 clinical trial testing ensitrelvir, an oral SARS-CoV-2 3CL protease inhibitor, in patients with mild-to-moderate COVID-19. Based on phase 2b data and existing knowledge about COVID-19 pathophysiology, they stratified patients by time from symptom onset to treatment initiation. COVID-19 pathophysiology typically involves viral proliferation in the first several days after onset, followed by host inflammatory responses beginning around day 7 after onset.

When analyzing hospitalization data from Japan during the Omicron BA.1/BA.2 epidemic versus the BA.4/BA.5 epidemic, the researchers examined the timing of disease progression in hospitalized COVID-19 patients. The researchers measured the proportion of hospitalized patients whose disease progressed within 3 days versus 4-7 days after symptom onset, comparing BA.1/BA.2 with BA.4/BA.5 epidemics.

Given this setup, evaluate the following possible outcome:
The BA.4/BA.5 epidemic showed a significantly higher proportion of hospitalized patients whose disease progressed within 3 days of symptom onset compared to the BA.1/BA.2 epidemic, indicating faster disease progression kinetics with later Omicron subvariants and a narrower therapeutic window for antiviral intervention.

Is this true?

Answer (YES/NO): YES